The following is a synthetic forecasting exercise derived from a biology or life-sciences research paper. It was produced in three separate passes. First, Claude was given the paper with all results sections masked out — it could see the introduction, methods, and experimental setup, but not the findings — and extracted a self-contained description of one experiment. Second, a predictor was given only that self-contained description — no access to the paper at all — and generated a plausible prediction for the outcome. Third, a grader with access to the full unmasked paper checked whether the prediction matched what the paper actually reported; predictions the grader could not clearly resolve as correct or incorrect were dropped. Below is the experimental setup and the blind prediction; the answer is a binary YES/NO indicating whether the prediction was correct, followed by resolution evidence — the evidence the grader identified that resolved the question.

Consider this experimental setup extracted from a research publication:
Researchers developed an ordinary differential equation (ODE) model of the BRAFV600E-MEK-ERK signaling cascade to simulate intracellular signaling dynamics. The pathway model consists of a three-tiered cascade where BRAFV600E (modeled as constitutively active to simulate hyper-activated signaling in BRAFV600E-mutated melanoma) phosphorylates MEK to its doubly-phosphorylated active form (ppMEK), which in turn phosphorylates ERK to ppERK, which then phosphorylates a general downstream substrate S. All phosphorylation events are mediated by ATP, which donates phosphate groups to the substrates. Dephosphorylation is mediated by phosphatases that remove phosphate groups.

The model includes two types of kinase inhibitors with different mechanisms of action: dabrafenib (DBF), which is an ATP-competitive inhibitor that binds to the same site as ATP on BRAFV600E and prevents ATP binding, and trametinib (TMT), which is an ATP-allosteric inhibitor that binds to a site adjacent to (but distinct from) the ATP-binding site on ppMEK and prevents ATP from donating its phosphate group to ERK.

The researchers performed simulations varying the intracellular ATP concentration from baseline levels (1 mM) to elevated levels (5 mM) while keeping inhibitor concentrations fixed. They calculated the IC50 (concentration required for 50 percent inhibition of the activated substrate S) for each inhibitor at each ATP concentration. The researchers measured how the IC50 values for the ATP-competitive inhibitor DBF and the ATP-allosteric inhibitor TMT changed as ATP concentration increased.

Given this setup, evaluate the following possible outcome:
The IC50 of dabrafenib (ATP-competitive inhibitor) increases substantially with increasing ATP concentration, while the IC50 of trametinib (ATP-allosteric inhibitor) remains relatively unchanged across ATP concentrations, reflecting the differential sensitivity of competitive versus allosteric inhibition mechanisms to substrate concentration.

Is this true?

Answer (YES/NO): NO